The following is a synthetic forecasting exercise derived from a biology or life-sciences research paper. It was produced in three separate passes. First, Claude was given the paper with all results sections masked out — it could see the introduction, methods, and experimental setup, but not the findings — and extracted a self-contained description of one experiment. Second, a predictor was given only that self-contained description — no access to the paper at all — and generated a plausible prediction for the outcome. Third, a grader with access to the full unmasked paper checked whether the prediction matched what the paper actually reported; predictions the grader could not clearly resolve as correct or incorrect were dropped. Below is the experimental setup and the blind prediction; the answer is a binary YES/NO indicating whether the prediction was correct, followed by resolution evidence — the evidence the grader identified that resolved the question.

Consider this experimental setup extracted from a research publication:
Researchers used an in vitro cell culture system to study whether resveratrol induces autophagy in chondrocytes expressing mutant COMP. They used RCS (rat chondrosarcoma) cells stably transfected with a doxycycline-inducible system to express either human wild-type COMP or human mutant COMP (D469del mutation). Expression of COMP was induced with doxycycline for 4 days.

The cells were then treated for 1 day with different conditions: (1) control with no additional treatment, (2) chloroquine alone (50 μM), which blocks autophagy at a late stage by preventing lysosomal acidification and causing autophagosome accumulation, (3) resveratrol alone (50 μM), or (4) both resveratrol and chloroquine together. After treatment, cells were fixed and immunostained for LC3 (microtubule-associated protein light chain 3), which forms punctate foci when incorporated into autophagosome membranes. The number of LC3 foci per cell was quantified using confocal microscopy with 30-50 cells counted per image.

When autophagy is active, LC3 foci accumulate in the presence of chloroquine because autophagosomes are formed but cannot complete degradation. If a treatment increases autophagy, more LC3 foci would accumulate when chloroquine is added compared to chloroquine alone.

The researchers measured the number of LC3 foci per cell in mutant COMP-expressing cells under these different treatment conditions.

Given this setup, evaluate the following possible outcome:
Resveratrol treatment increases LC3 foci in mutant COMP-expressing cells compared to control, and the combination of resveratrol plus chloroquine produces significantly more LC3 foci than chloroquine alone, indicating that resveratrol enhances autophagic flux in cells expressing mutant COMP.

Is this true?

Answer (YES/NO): NO